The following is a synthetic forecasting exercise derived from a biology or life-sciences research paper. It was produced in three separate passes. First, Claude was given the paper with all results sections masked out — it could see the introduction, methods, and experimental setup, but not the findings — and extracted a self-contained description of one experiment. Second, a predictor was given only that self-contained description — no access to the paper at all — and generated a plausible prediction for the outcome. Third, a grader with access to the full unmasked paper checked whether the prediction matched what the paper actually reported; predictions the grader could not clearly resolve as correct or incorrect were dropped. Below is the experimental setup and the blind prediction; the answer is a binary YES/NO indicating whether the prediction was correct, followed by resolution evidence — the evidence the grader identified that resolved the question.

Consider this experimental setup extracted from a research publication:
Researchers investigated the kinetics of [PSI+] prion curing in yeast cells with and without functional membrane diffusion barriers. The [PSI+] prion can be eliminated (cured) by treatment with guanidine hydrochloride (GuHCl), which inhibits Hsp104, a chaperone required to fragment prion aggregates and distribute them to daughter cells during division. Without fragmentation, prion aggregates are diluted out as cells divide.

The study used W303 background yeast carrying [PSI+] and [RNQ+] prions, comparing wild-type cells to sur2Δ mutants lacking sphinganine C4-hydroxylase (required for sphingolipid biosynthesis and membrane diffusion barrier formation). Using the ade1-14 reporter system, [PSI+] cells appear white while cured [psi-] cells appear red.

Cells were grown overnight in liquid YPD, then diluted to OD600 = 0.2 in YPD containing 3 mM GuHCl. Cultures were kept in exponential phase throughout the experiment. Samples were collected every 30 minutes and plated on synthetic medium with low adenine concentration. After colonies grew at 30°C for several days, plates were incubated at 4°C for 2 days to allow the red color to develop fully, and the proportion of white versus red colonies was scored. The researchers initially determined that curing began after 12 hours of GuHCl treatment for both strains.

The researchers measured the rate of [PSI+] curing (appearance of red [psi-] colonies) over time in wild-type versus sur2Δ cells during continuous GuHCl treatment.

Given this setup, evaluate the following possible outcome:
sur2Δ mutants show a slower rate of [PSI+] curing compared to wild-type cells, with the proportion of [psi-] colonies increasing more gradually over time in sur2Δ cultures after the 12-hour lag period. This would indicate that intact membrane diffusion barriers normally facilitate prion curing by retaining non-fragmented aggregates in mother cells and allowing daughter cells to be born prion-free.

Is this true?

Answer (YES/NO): NO